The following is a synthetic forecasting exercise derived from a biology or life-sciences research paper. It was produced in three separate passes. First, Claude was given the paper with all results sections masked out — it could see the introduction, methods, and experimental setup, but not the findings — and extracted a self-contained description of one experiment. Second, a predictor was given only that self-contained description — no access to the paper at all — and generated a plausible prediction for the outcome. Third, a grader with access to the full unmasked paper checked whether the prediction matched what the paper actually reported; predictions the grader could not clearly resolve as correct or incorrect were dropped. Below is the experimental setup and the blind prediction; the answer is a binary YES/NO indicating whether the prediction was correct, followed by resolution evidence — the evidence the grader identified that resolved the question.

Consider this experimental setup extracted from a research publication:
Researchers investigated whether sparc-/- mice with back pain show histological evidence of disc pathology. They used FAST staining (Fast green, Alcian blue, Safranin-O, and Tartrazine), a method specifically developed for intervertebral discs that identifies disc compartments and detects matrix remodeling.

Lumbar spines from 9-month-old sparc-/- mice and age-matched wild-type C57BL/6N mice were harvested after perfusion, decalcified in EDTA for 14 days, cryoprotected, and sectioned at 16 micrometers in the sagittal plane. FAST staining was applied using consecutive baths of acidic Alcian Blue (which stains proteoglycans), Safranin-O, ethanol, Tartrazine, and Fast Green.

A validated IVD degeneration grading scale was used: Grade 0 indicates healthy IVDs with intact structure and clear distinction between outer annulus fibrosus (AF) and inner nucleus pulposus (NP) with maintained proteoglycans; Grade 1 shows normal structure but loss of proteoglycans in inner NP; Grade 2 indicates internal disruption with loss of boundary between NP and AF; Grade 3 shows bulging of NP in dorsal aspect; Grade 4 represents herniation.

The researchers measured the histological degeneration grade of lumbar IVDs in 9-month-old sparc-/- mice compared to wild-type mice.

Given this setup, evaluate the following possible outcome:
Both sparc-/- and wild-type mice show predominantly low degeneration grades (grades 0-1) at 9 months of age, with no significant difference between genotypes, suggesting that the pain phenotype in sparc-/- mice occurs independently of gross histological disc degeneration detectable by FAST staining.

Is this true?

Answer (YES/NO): NO